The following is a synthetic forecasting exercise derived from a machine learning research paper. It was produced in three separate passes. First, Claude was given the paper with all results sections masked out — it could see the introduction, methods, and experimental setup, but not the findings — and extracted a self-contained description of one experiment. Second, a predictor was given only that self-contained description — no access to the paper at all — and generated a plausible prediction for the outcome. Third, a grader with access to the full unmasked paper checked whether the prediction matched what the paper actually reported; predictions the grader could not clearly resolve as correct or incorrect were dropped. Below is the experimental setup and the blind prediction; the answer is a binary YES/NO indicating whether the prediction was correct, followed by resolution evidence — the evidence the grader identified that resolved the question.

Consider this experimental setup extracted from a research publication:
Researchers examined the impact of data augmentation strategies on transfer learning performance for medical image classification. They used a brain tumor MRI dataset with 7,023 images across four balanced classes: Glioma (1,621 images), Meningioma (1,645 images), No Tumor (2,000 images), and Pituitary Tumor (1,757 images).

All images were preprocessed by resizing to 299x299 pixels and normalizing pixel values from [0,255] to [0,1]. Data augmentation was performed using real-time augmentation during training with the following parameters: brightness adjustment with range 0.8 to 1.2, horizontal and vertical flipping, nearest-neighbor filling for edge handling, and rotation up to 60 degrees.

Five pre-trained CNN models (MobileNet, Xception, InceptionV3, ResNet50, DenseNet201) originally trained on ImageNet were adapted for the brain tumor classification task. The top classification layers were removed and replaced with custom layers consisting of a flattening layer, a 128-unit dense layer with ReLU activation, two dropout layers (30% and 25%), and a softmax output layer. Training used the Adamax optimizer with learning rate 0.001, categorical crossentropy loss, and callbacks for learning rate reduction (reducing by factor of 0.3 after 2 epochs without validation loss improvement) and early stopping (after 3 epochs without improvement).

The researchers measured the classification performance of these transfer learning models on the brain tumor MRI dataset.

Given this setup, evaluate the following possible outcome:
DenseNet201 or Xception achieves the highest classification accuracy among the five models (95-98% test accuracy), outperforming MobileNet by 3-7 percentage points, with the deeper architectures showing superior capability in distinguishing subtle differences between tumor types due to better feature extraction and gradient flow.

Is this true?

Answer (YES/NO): NO